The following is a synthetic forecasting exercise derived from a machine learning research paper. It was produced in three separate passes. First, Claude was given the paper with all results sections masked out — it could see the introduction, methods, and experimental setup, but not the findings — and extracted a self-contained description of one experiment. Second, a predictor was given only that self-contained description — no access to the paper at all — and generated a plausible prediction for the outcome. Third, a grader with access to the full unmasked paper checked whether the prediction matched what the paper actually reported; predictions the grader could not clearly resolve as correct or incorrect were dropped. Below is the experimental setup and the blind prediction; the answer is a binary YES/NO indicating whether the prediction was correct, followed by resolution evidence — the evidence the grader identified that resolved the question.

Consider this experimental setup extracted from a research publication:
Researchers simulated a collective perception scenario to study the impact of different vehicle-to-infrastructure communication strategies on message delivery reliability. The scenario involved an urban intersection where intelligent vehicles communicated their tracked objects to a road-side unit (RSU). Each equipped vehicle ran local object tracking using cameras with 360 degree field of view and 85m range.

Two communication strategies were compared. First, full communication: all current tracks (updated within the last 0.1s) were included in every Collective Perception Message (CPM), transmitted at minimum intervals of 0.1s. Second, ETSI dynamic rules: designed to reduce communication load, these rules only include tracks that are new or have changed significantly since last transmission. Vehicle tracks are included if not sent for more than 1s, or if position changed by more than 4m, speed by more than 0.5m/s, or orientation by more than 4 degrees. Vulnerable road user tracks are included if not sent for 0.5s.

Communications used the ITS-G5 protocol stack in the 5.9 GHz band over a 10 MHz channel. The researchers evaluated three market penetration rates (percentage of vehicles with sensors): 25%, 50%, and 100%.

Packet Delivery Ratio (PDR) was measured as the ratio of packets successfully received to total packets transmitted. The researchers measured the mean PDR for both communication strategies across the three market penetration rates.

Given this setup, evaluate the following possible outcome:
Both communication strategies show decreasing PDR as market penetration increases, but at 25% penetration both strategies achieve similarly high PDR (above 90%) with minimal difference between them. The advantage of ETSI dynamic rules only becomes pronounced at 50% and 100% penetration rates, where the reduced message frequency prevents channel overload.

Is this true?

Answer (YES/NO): YES